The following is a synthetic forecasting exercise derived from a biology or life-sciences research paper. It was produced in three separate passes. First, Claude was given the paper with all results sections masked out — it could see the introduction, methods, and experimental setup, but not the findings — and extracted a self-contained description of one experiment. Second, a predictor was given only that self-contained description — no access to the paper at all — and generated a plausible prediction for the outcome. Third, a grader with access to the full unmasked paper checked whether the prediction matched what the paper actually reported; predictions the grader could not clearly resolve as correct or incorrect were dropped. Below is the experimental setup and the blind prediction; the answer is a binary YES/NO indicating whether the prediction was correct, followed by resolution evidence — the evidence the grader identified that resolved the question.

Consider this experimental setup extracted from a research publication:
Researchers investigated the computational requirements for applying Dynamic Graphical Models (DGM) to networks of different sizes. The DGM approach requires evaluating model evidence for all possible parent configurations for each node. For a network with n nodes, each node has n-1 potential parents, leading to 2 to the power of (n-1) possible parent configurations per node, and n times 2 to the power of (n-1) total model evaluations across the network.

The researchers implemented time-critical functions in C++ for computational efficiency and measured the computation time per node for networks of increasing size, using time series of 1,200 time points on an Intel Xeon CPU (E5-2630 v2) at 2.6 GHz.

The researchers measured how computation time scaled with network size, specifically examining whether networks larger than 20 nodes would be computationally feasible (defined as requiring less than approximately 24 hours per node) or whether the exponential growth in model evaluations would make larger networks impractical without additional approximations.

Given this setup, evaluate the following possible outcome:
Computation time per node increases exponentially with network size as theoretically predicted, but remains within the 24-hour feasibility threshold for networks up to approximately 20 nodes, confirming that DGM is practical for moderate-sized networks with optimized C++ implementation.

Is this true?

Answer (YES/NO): YES